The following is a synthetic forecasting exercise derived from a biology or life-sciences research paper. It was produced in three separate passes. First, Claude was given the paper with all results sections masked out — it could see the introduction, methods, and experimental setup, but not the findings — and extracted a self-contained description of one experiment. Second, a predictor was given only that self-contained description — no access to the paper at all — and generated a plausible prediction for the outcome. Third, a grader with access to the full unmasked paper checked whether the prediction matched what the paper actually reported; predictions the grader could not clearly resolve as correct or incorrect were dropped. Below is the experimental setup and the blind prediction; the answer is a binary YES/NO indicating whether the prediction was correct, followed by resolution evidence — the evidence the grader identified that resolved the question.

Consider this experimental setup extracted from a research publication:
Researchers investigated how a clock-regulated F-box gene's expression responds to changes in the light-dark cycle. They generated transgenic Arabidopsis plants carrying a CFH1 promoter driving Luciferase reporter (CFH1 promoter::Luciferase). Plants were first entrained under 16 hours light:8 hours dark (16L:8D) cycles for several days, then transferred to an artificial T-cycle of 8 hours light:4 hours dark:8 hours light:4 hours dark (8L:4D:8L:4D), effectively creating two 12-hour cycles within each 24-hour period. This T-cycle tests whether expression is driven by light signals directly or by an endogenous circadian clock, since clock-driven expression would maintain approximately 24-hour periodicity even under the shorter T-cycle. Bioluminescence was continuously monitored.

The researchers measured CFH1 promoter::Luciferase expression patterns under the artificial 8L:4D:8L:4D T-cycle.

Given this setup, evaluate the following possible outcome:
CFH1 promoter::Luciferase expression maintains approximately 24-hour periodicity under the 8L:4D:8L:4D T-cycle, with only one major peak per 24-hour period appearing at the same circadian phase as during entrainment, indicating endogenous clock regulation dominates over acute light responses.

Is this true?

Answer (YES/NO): YES